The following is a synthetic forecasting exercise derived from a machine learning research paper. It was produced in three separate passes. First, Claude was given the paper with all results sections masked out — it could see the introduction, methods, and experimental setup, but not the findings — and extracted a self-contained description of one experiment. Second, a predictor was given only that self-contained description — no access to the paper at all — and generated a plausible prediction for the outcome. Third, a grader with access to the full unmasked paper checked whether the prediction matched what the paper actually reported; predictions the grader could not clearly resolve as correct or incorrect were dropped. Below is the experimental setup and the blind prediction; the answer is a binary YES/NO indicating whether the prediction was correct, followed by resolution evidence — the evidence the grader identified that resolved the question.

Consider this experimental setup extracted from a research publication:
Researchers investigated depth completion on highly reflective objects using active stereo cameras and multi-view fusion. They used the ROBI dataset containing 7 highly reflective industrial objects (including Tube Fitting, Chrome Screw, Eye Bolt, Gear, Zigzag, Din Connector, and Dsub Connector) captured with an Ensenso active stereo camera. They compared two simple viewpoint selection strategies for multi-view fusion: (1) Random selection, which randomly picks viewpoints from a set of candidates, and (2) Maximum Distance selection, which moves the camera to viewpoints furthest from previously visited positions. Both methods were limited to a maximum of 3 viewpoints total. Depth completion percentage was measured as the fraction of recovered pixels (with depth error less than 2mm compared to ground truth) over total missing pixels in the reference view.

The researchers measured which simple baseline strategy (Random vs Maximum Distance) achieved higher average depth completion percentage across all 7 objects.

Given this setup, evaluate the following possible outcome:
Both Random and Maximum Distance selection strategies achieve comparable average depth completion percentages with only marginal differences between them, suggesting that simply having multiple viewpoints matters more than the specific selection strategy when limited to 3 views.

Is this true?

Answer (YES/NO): NO